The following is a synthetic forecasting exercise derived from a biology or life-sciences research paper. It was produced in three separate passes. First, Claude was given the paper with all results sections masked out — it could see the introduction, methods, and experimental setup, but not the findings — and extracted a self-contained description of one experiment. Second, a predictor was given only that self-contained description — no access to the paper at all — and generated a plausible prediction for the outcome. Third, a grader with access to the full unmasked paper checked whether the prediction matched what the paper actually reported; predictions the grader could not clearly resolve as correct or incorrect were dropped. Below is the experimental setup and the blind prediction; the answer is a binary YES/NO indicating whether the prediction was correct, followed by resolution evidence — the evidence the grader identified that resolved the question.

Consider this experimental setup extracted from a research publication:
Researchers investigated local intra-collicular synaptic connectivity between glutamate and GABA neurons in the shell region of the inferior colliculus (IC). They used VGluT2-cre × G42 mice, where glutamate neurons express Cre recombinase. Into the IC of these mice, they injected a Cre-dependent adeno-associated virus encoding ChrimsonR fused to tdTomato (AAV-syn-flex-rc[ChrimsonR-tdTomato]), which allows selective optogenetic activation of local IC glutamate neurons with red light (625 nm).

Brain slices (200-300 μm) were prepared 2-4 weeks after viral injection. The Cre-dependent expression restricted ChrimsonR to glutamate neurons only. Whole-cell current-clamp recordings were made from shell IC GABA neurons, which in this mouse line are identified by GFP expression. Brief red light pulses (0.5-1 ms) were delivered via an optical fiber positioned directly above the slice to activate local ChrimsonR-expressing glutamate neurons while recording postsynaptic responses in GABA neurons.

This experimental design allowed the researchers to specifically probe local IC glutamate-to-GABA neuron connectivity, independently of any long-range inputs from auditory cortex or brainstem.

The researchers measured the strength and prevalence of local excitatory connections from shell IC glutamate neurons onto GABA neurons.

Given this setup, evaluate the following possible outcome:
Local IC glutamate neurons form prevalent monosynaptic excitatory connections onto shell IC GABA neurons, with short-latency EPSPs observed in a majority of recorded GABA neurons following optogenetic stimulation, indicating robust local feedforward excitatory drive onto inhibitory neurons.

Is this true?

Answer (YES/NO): NO